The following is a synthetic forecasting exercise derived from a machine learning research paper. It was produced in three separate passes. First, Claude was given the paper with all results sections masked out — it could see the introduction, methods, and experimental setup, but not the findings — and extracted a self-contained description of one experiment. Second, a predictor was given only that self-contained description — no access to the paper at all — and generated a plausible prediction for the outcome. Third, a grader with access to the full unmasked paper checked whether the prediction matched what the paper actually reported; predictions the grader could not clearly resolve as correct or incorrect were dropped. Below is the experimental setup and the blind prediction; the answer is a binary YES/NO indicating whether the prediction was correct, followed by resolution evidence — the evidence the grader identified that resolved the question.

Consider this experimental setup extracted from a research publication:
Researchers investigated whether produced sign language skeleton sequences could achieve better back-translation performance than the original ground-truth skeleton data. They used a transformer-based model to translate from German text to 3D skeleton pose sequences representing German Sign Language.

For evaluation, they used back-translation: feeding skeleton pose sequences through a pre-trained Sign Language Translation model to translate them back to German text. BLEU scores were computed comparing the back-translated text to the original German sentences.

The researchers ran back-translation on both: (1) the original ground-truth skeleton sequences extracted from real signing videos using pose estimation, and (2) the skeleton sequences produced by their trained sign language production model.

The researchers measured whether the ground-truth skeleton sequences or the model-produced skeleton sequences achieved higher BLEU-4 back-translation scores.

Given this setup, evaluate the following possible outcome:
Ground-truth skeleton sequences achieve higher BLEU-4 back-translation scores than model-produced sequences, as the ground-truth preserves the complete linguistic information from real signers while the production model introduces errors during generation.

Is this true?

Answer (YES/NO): NO